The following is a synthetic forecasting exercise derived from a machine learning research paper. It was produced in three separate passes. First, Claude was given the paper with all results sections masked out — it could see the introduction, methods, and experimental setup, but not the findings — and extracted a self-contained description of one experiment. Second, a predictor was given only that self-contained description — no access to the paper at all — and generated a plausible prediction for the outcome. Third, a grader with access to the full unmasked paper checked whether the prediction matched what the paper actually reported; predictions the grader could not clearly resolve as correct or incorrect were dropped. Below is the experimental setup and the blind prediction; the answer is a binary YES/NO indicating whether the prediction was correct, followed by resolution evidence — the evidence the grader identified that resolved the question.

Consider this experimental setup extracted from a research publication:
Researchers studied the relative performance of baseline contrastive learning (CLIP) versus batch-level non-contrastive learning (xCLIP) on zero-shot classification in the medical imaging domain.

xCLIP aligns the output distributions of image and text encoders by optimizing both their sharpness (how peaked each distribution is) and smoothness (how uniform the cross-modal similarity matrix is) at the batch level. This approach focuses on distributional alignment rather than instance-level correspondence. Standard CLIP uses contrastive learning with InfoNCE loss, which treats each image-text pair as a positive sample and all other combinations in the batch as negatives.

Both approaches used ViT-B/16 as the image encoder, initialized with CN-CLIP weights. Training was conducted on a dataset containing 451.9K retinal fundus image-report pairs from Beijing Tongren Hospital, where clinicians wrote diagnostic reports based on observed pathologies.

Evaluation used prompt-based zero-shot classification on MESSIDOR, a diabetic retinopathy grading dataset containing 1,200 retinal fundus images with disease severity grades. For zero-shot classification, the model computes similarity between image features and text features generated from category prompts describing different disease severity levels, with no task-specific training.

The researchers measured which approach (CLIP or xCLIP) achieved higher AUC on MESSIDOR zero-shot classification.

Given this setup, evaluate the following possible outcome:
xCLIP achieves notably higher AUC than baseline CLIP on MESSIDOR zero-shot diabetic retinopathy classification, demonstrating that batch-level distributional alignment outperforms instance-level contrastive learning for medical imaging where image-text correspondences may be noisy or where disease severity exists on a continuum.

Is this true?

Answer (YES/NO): NO